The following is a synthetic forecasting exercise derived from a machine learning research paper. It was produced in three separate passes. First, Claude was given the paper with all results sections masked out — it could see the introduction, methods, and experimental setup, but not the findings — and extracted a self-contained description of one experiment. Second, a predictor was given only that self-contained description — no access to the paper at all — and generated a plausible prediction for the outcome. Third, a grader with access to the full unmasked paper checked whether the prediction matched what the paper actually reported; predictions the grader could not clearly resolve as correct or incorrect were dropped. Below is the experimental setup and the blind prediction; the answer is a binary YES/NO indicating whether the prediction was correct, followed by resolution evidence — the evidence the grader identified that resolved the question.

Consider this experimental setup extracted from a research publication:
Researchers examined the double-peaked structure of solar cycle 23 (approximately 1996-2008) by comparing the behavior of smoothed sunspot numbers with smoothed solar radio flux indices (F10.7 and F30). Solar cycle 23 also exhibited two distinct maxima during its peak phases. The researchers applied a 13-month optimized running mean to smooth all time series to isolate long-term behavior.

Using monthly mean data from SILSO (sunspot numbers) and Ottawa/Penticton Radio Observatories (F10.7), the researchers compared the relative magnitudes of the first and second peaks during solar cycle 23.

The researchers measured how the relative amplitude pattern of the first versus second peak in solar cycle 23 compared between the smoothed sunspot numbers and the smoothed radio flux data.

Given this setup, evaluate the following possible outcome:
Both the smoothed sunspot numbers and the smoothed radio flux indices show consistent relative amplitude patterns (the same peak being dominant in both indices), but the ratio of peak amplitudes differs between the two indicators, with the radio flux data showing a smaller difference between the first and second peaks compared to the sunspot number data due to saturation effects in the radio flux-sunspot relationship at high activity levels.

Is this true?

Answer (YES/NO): NO